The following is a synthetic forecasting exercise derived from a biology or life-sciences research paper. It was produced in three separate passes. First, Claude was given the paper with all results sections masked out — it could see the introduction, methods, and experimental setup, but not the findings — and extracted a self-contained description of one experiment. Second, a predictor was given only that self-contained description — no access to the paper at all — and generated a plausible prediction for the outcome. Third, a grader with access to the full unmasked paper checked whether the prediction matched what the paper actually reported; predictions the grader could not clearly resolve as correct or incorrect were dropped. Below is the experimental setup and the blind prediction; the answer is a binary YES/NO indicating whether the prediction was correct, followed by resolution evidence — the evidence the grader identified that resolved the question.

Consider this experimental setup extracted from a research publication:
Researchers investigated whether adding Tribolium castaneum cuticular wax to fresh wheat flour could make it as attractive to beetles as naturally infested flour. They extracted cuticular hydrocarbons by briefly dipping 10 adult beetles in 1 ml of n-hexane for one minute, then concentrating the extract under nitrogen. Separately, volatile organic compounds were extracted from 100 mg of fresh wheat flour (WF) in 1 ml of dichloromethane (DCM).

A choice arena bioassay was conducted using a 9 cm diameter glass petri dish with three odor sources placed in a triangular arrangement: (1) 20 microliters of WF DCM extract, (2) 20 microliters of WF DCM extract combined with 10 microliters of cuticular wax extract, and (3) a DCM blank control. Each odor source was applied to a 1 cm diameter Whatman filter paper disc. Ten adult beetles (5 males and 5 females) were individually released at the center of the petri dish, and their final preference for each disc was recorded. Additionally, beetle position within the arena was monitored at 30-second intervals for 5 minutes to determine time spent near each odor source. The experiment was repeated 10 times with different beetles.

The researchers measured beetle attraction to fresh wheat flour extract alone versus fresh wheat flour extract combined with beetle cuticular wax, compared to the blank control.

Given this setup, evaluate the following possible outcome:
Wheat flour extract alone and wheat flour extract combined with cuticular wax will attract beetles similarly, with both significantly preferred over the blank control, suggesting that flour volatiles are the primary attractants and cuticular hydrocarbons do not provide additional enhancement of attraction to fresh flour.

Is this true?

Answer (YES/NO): NO